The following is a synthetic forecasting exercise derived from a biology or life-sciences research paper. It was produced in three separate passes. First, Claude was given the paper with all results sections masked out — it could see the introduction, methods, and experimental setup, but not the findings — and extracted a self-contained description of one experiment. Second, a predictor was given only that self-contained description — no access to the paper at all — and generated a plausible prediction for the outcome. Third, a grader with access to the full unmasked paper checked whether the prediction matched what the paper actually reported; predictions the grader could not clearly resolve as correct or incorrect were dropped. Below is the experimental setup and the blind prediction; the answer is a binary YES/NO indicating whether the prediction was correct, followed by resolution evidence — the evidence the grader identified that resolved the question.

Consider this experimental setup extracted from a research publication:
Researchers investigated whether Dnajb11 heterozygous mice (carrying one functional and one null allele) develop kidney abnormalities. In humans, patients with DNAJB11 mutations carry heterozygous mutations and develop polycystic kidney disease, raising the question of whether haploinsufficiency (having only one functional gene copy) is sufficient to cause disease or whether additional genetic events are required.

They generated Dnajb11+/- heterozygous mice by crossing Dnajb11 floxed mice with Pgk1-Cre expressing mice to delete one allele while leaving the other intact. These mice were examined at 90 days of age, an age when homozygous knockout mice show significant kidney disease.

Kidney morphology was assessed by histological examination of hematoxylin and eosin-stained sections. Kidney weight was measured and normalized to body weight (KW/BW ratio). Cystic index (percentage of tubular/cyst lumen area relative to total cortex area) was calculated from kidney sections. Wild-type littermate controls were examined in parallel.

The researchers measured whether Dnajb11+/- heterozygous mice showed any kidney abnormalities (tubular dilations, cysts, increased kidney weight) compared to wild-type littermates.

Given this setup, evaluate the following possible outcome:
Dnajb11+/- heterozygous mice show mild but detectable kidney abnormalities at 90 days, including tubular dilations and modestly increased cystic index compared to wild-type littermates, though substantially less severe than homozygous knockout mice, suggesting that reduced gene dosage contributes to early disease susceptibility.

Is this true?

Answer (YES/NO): NO